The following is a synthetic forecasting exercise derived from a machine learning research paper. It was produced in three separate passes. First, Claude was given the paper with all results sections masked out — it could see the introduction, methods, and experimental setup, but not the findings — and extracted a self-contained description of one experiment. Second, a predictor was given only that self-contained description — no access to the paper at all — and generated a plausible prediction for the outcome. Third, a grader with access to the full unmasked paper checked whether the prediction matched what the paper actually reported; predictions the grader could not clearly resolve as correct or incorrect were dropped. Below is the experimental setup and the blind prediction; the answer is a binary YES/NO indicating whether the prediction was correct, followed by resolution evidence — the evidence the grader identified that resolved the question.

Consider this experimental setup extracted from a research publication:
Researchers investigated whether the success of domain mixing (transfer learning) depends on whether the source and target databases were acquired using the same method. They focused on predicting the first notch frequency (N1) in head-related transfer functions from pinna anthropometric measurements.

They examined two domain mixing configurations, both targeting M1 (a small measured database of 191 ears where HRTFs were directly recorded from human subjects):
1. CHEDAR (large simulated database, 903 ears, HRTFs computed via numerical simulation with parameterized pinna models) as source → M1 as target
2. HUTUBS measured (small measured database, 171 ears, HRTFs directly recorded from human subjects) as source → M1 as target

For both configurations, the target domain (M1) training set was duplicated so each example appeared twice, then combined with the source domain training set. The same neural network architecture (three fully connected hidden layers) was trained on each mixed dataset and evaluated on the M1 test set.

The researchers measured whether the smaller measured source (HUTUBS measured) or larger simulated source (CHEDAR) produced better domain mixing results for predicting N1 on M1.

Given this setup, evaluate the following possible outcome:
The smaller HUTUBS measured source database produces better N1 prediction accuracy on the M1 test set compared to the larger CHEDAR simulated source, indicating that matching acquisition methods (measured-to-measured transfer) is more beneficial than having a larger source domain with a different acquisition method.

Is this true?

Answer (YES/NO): YES